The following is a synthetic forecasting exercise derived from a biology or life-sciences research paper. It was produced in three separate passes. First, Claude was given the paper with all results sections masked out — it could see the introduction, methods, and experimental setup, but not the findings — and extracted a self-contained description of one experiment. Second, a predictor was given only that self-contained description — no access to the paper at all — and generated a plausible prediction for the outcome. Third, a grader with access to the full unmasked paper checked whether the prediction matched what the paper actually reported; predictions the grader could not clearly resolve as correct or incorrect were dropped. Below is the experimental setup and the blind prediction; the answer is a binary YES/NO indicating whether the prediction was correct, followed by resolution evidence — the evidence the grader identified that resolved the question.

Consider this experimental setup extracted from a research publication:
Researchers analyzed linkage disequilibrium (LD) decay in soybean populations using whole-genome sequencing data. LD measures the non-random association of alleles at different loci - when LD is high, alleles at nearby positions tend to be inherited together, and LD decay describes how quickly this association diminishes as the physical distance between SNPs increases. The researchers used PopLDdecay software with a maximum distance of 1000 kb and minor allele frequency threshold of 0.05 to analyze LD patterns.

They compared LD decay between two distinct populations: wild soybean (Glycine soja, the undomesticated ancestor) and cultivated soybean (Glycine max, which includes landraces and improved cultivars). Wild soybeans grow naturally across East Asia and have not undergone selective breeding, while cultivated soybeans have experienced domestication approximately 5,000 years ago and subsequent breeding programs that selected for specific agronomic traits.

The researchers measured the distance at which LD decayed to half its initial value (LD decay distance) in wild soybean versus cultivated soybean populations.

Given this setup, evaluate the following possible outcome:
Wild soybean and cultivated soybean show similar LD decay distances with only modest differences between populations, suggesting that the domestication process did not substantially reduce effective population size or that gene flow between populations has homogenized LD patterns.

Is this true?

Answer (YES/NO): NO